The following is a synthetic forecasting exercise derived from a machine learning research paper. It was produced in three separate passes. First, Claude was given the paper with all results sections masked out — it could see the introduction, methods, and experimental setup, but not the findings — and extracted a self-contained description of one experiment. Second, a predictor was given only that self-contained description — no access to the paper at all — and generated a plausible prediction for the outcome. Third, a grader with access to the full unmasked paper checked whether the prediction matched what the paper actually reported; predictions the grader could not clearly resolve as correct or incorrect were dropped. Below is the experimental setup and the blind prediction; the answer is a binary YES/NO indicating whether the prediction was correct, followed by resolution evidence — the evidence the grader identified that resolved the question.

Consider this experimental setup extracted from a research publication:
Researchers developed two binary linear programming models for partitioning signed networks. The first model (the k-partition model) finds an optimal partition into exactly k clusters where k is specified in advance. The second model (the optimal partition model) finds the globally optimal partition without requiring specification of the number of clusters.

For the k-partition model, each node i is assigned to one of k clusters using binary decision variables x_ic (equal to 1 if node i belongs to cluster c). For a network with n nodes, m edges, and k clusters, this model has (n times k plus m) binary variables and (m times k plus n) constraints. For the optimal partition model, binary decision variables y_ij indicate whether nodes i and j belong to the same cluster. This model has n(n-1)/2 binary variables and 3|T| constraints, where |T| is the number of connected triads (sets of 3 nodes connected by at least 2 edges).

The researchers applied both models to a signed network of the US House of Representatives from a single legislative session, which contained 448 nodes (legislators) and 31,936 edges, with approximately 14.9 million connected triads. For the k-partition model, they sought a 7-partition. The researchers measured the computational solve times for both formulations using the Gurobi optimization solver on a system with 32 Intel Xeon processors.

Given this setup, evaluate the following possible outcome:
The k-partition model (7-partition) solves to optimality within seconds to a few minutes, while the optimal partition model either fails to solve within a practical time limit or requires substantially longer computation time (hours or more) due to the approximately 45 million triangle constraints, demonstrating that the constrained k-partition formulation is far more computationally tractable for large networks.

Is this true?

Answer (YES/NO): NO